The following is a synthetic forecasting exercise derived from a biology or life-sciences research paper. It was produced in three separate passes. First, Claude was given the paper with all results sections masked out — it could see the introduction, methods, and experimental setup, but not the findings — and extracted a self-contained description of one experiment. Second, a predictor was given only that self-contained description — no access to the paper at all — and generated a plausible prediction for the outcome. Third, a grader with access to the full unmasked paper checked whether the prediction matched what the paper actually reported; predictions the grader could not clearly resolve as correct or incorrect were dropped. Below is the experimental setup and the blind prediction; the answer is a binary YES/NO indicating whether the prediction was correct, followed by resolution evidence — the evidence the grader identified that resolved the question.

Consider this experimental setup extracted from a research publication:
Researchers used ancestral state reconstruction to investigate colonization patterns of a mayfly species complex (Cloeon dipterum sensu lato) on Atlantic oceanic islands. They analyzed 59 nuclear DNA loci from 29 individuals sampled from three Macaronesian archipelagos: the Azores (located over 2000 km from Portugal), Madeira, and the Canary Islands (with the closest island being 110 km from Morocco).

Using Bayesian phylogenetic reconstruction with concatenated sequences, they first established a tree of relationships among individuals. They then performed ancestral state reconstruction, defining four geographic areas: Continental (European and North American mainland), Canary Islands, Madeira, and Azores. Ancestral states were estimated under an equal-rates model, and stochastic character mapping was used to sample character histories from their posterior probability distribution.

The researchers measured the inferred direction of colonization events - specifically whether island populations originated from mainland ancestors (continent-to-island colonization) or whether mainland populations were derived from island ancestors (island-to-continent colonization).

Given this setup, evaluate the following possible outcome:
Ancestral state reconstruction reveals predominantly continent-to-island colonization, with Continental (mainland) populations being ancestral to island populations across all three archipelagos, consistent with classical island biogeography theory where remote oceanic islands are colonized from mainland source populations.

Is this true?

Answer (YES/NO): NO